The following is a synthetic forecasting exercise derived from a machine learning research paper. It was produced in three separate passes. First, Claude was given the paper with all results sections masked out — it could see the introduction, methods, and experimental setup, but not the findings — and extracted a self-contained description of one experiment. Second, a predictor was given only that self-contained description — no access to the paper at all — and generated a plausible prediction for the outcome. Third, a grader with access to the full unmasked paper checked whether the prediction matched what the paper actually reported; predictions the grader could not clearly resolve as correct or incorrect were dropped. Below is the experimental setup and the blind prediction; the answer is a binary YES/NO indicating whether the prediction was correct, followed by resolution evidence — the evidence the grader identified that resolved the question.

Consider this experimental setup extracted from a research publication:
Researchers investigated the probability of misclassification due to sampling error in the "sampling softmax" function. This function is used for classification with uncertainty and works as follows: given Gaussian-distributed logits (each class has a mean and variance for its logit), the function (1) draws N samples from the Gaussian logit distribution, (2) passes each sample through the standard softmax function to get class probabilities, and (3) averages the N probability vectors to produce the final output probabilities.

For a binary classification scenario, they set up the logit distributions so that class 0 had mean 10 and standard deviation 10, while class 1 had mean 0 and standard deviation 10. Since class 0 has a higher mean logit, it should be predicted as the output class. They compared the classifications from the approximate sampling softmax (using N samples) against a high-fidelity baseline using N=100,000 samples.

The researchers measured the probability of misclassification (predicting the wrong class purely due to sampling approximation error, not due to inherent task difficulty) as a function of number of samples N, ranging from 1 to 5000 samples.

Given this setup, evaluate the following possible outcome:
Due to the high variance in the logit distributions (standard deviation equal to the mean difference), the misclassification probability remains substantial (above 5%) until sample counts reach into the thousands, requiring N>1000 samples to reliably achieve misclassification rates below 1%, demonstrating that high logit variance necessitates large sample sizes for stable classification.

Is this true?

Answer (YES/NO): NO